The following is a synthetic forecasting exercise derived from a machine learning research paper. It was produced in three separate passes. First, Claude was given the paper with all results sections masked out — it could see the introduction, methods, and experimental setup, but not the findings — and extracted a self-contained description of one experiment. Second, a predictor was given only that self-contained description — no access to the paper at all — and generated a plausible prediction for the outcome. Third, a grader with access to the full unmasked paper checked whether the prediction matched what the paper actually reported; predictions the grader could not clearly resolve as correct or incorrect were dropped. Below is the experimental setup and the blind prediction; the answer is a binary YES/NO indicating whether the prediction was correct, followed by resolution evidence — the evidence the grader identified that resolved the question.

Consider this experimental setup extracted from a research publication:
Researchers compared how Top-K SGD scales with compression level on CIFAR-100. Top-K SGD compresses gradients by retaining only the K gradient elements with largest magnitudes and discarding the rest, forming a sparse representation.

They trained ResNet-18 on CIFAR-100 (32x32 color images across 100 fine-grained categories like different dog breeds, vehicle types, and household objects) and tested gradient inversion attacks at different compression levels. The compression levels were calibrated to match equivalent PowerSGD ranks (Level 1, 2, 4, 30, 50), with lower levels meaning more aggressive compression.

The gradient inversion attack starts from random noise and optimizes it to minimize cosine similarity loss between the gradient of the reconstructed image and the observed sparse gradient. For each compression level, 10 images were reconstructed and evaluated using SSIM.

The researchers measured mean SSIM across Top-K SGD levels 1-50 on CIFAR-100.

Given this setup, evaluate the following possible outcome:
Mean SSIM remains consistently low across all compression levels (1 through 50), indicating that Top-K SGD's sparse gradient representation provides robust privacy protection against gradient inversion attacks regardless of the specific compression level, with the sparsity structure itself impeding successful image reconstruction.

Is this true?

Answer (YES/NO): NO